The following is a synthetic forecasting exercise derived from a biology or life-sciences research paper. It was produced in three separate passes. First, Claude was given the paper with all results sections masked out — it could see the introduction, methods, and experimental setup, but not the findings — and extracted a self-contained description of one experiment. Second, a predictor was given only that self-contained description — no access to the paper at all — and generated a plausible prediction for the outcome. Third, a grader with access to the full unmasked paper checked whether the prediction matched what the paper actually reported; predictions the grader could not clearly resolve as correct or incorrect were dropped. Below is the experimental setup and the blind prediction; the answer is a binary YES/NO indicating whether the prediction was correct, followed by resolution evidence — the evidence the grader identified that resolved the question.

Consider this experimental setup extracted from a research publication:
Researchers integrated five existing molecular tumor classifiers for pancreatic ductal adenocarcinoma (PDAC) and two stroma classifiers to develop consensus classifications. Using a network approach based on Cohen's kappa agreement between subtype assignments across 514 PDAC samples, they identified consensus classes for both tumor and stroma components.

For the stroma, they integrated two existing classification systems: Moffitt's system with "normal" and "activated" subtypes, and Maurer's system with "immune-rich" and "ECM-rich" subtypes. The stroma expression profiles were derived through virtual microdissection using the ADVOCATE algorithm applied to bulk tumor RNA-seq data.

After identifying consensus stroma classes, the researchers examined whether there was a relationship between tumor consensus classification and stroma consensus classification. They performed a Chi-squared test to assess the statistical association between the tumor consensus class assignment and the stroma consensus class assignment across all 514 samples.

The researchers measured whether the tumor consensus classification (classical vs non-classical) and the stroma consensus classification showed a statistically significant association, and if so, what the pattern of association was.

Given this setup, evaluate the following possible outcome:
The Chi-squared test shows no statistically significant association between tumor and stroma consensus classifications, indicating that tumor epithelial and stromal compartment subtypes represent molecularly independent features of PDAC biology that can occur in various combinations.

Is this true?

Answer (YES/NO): NO